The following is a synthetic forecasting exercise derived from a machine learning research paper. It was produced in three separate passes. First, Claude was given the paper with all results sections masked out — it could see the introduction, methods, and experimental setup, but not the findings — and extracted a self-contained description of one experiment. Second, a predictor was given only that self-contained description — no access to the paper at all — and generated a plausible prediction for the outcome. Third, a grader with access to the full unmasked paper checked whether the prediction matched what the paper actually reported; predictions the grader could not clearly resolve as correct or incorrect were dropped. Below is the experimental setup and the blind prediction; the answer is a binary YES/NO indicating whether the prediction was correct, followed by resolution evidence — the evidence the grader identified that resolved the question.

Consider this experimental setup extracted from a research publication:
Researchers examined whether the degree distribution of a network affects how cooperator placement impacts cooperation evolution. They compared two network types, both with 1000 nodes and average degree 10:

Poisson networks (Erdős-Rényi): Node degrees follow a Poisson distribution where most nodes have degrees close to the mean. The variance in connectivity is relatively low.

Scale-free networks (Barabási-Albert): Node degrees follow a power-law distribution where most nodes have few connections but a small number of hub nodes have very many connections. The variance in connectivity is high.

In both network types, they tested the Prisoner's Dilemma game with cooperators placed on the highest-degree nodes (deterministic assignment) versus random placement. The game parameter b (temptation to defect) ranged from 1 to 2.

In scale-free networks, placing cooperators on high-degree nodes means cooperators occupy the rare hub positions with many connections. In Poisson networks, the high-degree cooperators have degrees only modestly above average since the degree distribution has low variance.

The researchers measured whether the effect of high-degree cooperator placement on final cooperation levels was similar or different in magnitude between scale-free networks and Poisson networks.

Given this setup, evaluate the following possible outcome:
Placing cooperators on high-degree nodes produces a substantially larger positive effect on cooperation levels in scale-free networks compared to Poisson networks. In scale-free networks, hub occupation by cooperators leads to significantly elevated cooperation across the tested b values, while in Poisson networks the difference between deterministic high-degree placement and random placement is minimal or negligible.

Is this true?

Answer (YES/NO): YES